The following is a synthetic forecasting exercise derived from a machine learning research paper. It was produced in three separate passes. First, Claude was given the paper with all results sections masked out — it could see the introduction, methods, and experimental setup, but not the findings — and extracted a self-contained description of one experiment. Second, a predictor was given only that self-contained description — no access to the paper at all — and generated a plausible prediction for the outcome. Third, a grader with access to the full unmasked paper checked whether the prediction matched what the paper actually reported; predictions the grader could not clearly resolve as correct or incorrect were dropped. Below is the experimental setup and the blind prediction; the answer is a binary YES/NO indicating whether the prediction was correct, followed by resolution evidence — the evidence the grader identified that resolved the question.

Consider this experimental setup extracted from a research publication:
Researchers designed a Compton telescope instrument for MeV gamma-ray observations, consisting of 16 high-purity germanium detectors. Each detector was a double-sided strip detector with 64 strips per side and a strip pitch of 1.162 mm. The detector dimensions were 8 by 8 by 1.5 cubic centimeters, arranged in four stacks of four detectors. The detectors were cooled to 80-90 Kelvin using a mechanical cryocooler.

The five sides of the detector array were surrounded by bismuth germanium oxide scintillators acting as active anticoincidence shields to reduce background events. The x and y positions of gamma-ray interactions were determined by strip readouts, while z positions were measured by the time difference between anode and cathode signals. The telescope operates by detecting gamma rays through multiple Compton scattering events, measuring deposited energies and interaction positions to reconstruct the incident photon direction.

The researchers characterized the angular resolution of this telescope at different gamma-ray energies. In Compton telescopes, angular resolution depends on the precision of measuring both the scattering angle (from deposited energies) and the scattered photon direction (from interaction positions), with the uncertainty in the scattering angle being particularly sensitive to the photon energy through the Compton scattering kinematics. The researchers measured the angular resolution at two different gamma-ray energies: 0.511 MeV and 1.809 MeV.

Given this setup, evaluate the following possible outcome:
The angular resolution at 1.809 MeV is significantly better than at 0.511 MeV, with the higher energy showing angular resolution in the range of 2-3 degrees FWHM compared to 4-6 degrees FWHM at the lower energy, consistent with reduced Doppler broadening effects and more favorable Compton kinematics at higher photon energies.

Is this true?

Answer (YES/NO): YES